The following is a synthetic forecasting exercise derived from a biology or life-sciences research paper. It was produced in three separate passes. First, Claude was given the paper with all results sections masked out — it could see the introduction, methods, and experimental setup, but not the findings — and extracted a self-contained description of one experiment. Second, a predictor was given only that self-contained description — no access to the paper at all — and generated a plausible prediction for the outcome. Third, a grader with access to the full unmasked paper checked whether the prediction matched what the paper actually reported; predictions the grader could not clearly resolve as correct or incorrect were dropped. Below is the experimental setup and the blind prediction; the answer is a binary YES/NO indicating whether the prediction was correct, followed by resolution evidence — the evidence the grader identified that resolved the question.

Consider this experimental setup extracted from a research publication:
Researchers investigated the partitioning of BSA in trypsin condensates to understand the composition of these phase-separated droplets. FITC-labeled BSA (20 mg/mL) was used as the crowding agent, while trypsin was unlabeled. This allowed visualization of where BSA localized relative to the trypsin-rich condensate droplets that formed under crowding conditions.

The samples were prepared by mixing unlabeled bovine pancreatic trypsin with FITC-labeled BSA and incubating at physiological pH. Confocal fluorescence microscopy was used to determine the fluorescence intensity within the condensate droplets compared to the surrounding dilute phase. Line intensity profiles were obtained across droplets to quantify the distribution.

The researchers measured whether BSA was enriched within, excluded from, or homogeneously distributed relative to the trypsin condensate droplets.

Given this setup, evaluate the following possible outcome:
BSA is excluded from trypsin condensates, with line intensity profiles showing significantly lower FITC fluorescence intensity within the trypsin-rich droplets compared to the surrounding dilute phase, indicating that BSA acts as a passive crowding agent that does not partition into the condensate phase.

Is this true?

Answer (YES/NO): YES